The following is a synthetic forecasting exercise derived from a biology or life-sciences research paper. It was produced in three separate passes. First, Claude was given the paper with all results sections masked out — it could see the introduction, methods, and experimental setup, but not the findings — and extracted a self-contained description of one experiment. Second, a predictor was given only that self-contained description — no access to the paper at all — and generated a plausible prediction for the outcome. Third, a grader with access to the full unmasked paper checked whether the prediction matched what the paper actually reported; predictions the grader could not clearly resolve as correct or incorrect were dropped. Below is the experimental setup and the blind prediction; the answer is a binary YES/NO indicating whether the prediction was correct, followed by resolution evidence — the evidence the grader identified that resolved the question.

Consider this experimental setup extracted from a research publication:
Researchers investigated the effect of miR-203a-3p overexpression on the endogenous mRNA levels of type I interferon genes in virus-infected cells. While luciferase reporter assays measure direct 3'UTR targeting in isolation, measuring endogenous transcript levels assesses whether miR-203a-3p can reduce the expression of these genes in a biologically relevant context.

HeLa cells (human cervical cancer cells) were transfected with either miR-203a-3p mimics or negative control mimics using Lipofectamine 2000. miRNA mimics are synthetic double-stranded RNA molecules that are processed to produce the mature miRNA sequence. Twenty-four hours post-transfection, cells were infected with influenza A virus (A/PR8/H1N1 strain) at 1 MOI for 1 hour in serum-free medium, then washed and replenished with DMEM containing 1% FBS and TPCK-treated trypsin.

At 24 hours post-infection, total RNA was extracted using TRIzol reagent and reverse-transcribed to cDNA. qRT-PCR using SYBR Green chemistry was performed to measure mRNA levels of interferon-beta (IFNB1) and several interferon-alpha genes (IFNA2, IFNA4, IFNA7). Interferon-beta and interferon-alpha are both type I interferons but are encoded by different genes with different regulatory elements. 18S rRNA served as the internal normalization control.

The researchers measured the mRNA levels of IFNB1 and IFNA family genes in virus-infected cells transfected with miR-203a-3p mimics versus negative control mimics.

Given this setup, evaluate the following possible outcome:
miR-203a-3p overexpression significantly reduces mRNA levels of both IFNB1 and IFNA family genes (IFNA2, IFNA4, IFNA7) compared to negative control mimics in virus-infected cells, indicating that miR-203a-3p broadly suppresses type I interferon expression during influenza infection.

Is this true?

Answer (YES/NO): YES